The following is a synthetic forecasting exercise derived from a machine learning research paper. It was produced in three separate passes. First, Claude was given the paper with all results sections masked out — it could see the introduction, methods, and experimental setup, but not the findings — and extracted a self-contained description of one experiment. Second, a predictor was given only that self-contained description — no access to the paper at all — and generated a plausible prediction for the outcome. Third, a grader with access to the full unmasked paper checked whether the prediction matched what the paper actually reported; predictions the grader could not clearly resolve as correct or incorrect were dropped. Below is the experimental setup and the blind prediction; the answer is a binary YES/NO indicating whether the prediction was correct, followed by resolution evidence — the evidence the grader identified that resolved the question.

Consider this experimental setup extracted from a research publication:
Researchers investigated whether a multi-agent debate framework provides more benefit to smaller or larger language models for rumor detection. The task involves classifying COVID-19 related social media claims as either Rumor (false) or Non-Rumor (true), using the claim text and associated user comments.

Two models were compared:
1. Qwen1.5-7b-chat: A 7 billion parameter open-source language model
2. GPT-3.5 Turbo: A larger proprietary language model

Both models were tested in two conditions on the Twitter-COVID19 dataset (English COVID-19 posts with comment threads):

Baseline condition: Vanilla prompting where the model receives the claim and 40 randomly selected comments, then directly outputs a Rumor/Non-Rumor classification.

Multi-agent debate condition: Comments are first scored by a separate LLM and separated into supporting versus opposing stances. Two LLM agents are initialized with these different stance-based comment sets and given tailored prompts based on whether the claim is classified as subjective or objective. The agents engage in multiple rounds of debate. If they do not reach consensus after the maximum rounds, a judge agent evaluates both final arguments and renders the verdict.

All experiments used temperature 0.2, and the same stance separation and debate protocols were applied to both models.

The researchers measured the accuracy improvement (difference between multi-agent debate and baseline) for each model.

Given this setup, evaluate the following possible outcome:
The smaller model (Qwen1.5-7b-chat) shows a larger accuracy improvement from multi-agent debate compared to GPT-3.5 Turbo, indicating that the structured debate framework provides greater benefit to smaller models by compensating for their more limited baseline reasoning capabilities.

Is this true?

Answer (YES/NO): NO